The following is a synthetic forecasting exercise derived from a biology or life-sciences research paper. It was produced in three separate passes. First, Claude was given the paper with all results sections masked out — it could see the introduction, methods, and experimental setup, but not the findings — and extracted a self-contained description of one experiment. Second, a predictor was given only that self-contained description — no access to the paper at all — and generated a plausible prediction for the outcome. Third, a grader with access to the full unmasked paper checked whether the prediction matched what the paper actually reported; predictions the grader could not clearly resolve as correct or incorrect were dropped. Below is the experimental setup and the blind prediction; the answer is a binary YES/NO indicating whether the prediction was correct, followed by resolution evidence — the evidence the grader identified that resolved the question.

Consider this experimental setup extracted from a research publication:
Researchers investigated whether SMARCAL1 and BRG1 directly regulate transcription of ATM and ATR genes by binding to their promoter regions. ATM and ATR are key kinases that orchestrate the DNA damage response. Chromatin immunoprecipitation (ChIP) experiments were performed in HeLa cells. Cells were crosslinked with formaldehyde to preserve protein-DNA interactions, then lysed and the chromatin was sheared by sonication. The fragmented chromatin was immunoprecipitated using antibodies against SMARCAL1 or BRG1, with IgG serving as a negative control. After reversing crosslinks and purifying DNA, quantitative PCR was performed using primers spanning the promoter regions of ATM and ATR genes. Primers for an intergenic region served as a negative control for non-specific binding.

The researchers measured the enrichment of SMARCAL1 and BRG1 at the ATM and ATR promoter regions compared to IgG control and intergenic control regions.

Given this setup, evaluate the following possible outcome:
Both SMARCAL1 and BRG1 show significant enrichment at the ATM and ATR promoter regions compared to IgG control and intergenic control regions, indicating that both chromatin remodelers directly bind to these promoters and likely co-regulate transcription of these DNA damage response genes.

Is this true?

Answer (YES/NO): YES